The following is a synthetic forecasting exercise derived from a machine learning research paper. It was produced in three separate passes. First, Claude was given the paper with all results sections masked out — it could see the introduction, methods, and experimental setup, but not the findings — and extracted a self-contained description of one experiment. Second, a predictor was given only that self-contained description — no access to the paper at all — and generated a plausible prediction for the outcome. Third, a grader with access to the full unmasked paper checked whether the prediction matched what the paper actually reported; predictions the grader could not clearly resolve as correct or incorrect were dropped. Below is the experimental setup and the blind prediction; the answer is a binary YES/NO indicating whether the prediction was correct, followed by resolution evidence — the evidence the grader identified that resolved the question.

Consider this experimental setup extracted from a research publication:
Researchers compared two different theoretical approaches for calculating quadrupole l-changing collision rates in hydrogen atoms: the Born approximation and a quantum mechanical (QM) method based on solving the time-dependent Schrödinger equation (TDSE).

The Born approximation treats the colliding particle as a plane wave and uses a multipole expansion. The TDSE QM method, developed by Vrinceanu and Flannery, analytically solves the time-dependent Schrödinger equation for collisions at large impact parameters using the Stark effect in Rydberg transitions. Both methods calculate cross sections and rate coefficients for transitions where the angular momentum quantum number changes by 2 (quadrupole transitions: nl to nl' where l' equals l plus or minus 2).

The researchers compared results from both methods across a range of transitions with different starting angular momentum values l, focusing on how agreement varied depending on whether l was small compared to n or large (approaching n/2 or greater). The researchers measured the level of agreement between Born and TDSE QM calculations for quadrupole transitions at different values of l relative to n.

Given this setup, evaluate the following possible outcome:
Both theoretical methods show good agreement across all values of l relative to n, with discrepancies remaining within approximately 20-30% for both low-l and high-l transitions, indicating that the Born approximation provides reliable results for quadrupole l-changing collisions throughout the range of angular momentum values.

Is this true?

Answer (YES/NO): NO